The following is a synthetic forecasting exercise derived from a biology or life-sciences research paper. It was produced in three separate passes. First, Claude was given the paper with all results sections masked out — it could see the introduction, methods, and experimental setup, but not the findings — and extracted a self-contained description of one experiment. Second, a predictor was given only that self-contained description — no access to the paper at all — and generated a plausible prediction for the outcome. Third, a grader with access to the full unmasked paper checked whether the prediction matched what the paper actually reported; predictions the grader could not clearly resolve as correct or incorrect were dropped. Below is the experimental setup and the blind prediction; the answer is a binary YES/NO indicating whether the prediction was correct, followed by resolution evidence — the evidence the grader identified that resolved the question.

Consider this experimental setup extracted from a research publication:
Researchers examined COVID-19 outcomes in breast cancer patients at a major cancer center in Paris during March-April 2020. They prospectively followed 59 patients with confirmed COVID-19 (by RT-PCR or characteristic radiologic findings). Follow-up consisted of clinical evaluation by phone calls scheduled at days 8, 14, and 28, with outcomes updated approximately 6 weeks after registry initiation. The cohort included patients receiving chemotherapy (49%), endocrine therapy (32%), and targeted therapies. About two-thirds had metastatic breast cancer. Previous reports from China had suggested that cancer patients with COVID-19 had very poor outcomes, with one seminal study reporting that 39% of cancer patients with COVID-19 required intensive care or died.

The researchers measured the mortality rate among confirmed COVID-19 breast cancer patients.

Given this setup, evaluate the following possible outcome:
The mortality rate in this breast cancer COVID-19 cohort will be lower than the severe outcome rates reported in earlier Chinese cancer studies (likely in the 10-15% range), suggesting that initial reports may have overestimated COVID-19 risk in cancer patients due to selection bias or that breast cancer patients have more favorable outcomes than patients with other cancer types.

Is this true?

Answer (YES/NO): NO